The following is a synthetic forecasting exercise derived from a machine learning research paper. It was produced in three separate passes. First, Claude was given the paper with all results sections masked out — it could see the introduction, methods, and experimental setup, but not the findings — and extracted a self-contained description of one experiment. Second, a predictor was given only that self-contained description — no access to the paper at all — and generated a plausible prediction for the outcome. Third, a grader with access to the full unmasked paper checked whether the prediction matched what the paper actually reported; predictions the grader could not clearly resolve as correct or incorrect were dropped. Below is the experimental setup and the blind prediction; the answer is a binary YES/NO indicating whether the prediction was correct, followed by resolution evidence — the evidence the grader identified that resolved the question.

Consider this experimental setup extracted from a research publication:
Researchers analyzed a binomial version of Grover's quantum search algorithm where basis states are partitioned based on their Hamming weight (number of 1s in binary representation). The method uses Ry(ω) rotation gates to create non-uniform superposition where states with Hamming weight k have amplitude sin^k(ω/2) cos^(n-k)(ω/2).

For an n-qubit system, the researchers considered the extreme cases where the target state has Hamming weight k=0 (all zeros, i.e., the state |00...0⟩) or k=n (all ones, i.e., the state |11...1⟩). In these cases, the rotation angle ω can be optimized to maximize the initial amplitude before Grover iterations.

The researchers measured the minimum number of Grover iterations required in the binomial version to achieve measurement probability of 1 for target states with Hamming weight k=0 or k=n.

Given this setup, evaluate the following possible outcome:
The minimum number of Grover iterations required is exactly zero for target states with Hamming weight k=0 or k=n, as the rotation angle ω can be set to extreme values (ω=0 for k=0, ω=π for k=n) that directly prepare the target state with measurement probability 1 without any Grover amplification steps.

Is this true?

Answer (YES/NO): NO